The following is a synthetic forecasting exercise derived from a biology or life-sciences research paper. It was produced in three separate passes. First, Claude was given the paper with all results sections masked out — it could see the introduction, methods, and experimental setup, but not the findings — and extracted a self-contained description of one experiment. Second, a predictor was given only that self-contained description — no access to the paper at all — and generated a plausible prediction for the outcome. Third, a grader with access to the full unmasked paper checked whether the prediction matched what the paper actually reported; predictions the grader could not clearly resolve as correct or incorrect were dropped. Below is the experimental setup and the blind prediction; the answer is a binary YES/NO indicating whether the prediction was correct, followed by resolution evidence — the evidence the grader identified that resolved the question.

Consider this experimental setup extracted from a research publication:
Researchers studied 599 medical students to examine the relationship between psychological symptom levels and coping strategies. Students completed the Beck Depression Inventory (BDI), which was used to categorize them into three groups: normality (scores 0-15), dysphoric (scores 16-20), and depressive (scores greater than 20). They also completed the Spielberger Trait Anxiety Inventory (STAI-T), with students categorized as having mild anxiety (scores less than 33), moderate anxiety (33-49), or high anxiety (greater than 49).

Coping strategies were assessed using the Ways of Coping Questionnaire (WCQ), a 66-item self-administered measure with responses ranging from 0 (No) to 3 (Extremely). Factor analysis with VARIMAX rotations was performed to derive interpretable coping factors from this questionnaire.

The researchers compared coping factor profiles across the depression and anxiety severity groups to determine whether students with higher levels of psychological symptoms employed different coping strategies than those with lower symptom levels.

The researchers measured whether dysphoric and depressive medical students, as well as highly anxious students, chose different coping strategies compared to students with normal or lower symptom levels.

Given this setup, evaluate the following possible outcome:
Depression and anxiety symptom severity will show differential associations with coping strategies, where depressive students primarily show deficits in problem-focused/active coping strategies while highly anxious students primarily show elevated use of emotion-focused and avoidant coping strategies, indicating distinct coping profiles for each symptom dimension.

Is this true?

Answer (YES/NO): NO